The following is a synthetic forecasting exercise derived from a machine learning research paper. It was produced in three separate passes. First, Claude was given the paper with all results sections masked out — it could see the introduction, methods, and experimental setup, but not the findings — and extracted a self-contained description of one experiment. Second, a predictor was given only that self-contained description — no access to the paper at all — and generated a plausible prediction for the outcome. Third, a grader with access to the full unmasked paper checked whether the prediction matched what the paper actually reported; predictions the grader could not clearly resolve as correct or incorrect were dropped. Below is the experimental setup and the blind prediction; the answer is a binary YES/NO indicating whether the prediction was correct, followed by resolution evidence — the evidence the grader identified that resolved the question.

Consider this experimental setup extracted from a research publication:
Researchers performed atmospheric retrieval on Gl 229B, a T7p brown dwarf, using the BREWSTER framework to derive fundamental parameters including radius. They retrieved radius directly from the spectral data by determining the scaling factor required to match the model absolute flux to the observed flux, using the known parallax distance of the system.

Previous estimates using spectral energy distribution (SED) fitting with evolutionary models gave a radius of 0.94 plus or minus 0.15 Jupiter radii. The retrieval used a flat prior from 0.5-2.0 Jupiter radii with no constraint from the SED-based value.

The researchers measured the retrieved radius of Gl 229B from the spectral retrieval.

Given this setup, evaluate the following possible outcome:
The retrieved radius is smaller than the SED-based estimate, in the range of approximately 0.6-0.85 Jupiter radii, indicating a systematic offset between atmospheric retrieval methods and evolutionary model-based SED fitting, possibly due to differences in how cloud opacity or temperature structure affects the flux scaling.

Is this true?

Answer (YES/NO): NO